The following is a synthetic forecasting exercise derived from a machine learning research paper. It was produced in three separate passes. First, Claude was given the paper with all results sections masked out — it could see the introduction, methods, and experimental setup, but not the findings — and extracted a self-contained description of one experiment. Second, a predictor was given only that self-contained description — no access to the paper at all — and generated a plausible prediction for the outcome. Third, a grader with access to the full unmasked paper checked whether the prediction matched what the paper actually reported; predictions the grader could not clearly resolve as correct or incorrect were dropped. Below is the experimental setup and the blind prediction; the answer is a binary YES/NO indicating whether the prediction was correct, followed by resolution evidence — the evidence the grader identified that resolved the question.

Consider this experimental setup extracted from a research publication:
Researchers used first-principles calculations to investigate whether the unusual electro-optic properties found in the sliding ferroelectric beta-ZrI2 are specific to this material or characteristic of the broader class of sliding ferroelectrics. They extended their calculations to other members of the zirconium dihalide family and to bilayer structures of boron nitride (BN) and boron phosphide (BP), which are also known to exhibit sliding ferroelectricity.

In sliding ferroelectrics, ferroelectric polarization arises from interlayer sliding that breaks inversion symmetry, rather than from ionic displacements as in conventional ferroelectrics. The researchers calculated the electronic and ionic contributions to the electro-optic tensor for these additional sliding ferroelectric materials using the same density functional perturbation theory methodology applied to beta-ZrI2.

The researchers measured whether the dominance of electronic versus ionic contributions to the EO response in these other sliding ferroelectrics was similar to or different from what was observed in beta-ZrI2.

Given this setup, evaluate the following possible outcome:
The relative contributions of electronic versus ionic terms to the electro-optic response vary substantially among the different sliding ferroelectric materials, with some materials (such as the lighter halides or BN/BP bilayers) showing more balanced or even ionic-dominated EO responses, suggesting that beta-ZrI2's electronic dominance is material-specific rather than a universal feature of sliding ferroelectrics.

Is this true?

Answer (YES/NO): NO